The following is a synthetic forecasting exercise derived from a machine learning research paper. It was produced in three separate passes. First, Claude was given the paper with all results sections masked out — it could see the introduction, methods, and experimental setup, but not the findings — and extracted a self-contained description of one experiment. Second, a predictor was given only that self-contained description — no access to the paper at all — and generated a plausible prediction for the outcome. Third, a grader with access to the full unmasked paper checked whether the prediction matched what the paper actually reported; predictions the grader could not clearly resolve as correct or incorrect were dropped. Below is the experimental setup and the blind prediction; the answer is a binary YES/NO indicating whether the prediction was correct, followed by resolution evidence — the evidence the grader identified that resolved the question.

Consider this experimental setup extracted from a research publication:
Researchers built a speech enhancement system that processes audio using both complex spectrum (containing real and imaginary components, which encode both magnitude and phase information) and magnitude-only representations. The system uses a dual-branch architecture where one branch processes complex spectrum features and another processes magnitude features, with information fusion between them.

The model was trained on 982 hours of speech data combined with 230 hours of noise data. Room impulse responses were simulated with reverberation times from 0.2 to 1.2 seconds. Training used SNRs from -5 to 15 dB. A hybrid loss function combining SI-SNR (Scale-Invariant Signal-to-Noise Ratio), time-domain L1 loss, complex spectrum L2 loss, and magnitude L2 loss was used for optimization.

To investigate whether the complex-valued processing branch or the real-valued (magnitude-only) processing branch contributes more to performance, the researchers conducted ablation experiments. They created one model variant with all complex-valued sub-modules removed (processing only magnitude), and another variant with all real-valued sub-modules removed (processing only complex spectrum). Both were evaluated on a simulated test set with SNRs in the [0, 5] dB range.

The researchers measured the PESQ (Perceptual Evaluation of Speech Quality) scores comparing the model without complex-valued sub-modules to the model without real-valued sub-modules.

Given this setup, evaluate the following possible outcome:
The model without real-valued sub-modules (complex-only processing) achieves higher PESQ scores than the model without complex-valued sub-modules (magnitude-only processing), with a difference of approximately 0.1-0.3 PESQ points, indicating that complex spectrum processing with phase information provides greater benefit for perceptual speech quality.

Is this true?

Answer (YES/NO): NO